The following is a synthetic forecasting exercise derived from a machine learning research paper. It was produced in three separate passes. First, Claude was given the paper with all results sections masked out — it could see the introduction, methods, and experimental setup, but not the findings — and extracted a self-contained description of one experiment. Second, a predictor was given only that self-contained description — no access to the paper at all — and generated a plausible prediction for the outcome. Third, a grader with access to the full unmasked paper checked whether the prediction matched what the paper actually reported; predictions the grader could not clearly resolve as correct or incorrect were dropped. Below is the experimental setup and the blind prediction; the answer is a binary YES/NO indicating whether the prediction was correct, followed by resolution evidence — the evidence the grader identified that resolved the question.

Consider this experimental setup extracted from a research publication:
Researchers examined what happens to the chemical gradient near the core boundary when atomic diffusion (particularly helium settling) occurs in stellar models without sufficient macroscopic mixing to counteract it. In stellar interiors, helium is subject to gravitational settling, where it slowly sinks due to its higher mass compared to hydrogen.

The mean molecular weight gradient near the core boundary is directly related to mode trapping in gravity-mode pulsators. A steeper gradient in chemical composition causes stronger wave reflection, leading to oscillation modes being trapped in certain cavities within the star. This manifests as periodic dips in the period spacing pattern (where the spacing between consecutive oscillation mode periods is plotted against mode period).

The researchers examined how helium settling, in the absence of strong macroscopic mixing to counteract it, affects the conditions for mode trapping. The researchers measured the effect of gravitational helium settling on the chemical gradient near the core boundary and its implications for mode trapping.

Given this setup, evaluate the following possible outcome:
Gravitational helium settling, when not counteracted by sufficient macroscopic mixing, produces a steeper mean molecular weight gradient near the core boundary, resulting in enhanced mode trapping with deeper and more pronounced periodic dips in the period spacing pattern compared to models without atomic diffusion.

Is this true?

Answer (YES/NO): NO